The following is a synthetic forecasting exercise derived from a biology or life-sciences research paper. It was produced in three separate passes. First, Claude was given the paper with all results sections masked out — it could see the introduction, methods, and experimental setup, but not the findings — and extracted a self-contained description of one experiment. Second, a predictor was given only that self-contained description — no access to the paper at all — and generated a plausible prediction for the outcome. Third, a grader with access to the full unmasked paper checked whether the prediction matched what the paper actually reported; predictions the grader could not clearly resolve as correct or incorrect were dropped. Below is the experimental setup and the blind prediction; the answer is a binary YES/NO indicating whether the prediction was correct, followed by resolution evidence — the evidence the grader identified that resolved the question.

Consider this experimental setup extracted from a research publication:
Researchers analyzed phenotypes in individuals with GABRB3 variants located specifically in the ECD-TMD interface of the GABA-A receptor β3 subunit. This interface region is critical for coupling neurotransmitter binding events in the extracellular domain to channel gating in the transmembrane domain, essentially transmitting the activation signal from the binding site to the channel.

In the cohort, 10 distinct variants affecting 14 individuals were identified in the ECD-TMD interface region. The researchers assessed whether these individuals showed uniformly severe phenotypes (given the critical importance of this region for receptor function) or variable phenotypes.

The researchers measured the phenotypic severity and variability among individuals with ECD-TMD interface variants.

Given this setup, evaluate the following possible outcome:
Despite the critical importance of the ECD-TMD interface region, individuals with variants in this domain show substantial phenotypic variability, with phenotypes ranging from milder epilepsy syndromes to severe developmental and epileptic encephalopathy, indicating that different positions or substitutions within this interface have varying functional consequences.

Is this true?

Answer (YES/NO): YES